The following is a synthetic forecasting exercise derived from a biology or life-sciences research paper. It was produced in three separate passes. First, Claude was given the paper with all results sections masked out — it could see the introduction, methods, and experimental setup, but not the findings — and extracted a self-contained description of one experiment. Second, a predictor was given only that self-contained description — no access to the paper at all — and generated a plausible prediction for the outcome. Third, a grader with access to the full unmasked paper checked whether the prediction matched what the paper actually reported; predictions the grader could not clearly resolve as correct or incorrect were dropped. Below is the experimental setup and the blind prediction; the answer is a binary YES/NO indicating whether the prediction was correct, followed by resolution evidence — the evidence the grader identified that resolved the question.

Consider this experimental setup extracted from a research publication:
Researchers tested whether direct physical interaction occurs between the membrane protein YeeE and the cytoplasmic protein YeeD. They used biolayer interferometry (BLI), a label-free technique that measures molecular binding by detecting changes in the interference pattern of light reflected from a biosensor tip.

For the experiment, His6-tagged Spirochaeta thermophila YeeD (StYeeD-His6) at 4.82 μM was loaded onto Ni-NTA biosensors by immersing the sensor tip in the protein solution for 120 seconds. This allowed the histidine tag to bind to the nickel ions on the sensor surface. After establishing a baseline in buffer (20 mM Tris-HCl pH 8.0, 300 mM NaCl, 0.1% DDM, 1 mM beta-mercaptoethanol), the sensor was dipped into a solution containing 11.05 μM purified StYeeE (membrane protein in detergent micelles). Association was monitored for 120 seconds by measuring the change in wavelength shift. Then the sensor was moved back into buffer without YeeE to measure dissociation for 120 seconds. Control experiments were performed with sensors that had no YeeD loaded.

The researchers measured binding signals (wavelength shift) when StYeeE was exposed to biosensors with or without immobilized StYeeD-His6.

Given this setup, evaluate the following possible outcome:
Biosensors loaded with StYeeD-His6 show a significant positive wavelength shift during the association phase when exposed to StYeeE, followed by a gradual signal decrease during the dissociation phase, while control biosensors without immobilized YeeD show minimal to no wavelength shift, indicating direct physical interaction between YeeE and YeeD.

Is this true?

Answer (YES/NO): YES